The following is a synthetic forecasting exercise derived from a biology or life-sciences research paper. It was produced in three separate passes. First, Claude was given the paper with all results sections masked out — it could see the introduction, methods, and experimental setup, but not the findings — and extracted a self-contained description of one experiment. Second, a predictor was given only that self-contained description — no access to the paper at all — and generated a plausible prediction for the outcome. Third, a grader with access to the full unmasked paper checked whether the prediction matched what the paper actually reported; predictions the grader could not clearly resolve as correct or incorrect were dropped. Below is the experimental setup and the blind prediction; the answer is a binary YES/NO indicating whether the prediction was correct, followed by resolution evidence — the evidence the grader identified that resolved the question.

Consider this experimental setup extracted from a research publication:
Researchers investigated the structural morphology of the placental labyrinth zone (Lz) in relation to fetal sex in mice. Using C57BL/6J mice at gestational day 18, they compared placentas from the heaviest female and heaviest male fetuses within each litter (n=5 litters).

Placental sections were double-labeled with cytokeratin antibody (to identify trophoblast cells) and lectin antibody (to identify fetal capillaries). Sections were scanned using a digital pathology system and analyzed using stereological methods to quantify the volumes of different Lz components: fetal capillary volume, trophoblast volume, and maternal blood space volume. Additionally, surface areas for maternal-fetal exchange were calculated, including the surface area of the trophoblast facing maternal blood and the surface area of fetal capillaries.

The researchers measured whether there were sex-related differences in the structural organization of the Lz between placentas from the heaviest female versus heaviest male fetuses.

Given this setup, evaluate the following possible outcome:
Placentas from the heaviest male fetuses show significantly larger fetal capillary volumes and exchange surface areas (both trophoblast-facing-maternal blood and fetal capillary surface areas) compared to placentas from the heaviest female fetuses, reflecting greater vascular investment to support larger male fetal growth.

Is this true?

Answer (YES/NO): NO